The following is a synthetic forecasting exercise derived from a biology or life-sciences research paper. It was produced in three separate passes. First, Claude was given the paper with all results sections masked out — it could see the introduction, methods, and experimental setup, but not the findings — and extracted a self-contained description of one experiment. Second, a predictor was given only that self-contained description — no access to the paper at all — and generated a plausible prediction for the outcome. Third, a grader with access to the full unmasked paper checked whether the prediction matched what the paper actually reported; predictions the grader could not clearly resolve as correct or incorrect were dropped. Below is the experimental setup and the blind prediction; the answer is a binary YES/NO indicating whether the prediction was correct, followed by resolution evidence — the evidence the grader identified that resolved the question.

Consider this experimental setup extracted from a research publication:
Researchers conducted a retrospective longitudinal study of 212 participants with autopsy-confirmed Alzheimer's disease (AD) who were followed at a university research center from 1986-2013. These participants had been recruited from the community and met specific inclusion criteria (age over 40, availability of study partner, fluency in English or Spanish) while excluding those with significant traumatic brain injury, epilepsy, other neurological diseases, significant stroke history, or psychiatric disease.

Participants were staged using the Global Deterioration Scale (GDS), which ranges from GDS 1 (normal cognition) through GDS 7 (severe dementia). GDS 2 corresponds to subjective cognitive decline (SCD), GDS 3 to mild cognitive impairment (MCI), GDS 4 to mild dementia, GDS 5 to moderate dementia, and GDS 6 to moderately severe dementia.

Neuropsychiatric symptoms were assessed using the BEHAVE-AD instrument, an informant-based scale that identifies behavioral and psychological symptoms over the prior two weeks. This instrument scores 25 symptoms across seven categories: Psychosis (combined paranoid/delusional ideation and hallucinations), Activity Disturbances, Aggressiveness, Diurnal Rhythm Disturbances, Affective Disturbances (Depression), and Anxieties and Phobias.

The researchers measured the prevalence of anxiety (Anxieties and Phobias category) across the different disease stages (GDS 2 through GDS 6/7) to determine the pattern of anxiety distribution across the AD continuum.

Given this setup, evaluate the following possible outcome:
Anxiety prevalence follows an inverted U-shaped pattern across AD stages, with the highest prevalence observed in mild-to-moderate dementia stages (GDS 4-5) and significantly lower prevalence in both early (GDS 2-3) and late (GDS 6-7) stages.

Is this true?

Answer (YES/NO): NO